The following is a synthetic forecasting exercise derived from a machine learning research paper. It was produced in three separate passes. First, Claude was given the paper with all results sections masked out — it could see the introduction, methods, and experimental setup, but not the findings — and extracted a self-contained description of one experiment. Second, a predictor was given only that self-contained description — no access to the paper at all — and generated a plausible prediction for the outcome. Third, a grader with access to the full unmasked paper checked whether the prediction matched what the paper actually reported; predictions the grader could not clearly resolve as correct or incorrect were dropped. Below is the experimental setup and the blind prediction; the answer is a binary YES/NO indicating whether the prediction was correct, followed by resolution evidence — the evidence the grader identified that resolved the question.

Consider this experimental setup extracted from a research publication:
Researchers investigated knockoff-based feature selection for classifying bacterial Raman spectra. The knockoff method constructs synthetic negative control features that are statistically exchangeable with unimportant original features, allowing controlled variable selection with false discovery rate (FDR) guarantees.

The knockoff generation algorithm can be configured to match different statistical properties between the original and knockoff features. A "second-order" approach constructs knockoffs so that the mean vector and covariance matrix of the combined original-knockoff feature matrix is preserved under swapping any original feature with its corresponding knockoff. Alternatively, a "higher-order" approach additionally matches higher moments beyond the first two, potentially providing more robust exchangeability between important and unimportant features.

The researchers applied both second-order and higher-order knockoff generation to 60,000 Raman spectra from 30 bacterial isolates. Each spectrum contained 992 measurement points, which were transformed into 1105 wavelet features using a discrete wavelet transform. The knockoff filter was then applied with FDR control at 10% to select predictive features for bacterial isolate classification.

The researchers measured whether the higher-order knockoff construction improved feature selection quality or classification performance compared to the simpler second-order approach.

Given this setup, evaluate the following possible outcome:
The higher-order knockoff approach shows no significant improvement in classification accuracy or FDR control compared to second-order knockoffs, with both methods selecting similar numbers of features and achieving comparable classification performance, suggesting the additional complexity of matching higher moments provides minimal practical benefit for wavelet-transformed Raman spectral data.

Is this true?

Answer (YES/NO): YES